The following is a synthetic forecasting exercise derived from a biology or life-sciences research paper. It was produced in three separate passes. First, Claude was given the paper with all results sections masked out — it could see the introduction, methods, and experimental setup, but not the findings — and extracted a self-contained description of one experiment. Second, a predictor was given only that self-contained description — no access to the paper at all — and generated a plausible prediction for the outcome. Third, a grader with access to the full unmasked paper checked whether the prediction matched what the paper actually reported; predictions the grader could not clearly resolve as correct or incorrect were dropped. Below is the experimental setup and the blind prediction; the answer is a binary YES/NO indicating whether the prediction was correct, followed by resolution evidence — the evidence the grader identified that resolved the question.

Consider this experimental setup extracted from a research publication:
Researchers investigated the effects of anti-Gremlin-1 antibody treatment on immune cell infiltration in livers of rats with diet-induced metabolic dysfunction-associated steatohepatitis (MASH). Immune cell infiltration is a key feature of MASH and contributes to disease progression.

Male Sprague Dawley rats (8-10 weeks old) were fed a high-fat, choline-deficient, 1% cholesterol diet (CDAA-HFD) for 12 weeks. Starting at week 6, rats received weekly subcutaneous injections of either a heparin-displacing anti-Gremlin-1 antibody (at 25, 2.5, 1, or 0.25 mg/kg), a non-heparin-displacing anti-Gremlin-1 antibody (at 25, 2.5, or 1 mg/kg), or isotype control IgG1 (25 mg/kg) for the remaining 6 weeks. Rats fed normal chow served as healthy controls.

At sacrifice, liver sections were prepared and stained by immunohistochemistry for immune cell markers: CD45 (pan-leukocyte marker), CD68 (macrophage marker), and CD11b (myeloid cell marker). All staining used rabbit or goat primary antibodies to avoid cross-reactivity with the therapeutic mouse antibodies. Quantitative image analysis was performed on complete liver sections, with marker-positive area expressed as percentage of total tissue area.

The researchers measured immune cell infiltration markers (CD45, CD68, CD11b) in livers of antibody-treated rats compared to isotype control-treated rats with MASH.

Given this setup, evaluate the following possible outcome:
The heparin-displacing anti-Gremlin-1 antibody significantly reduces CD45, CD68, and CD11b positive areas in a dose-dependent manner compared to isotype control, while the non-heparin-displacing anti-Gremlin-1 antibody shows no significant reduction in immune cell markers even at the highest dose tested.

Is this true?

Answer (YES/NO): NO